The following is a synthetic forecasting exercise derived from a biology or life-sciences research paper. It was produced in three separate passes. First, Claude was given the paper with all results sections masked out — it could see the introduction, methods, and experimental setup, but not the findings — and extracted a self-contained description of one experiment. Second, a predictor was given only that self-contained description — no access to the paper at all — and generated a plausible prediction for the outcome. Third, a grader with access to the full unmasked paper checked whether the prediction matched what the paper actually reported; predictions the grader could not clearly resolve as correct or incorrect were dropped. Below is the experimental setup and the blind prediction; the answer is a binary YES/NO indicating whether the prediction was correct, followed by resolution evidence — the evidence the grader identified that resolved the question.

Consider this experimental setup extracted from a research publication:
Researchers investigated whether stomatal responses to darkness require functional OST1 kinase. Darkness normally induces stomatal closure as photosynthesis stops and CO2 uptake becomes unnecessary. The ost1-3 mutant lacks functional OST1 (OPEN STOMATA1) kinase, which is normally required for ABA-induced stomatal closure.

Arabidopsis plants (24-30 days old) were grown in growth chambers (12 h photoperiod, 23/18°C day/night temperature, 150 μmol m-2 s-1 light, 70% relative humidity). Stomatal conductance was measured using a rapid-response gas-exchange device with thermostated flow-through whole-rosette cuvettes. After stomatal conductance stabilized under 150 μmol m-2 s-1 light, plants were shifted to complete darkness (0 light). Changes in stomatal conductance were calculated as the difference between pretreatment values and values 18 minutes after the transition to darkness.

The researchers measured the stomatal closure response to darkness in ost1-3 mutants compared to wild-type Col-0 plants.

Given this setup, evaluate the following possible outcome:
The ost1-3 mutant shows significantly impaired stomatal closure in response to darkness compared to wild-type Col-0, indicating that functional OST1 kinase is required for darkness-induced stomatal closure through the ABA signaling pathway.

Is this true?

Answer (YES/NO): YES